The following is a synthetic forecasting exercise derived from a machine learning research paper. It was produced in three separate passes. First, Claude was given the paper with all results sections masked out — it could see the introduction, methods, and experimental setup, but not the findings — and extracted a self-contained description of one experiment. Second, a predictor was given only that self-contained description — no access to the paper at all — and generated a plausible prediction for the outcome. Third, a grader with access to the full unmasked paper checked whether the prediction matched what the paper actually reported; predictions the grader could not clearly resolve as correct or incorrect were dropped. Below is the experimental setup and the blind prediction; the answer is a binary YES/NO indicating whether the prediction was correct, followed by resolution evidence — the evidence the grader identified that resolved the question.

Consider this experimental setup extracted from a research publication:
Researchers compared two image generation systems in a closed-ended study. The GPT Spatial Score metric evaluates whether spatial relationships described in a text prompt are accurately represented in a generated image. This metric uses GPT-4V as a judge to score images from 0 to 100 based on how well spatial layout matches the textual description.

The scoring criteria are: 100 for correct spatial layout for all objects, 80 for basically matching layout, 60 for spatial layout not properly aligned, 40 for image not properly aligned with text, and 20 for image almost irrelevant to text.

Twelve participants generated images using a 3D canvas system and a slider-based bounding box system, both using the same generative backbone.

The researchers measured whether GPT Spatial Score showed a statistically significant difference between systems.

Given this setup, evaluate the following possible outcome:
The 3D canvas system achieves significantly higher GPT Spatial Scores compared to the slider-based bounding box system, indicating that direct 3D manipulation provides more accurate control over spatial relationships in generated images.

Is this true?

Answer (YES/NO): NO